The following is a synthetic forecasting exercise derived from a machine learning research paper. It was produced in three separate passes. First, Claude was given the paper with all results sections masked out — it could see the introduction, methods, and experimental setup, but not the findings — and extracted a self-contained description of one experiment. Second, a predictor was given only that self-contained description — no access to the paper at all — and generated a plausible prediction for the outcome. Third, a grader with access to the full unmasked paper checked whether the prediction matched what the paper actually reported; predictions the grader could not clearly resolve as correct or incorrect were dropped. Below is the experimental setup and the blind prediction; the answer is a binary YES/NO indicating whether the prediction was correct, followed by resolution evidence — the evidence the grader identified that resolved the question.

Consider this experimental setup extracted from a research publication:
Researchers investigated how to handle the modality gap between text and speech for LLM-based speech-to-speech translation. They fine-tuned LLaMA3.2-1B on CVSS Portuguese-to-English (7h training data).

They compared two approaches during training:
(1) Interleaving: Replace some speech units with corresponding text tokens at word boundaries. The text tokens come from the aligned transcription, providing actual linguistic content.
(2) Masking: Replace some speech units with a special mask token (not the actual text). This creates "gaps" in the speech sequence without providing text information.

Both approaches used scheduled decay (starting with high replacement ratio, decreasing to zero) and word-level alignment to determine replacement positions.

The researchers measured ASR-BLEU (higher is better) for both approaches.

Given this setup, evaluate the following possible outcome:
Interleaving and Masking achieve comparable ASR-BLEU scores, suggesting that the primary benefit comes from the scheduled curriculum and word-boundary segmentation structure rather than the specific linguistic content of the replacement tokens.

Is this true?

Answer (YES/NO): NO